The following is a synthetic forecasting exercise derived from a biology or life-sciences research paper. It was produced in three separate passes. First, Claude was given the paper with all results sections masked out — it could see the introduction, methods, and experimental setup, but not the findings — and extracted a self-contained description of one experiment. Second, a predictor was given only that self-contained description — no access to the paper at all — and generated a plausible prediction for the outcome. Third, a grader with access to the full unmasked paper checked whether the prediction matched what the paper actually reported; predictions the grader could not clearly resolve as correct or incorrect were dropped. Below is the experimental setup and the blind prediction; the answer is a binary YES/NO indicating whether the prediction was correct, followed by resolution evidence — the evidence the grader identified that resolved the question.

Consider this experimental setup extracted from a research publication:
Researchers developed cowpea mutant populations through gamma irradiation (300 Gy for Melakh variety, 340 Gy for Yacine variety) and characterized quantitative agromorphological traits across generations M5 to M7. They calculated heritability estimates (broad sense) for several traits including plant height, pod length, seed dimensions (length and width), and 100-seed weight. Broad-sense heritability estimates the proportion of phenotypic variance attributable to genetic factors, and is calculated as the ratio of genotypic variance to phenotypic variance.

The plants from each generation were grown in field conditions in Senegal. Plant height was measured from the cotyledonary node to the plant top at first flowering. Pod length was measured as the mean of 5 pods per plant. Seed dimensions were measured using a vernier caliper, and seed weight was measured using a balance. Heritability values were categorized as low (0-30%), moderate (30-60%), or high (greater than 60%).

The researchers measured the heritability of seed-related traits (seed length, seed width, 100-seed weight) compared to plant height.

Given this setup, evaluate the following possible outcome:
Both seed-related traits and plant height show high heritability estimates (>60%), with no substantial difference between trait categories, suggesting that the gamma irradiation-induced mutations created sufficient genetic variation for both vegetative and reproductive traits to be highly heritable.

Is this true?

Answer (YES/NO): NO